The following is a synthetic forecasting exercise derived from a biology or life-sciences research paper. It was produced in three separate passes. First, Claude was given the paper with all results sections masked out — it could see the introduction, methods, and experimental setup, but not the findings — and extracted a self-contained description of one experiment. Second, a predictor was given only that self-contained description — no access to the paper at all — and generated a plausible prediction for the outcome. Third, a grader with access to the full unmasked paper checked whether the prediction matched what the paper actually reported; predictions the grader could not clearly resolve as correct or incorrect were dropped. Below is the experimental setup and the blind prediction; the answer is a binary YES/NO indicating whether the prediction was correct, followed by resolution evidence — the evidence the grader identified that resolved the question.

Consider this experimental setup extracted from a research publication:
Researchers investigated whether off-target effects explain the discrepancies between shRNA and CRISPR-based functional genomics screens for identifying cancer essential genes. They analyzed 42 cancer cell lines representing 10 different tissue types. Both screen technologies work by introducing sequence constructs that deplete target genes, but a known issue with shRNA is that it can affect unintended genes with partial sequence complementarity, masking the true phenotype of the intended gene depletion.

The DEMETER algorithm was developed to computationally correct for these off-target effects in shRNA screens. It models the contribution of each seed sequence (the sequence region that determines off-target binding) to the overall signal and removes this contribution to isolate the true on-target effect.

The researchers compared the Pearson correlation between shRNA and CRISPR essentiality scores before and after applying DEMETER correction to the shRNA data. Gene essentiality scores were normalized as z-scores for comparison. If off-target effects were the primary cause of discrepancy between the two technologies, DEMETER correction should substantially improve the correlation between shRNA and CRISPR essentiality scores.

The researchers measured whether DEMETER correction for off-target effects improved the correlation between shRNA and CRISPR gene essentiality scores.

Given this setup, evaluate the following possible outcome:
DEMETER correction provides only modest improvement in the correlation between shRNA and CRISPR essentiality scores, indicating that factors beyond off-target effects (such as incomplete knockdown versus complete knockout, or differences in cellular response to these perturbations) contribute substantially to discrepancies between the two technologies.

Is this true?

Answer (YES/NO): YES